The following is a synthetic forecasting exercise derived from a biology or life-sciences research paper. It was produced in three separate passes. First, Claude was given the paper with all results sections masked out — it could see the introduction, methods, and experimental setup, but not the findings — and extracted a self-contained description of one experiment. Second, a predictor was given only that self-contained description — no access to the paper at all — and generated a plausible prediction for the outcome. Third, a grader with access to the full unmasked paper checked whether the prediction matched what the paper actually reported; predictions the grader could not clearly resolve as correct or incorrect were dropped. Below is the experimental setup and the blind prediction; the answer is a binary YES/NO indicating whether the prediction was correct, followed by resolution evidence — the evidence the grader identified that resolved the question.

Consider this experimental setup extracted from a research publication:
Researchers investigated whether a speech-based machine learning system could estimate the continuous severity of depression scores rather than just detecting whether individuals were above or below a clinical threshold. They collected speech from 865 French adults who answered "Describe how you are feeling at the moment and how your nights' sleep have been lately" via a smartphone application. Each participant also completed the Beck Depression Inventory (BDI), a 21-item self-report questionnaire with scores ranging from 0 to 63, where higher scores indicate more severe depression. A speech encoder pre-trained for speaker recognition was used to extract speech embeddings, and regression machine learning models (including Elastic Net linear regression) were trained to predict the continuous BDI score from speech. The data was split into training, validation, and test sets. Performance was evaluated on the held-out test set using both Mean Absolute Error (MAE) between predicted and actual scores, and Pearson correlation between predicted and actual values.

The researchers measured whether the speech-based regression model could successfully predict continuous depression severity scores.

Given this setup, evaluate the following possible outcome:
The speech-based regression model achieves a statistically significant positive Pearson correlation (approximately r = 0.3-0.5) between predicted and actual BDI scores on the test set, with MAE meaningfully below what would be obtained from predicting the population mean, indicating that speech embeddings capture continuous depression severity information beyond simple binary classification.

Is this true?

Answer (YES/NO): YES